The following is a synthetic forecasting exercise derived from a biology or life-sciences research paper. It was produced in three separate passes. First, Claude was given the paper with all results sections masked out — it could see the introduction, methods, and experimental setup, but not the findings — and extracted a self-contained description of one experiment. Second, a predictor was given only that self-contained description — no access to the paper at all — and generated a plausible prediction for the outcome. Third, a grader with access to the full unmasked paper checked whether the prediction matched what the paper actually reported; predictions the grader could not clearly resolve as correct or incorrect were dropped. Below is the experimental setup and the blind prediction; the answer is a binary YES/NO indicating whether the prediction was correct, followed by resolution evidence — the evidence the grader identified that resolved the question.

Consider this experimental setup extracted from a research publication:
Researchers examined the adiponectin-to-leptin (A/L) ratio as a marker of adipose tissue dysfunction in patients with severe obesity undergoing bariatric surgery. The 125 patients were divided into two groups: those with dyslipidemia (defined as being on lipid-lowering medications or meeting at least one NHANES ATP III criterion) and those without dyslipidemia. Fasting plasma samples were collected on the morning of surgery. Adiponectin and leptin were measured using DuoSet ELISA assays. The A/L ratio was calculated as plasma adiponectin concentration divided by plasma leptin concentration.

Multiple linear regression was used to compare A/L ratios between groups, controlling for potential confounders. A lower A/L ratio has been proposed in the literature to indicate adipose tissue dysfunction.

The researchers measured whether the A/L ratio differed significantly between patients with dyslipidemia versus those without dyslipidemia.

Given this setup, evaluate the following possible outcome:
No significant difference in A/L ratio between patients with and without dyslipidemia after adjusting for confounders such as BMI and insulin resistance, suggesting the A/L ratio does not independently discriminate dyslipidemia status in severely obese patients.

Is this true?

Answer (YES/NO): YES